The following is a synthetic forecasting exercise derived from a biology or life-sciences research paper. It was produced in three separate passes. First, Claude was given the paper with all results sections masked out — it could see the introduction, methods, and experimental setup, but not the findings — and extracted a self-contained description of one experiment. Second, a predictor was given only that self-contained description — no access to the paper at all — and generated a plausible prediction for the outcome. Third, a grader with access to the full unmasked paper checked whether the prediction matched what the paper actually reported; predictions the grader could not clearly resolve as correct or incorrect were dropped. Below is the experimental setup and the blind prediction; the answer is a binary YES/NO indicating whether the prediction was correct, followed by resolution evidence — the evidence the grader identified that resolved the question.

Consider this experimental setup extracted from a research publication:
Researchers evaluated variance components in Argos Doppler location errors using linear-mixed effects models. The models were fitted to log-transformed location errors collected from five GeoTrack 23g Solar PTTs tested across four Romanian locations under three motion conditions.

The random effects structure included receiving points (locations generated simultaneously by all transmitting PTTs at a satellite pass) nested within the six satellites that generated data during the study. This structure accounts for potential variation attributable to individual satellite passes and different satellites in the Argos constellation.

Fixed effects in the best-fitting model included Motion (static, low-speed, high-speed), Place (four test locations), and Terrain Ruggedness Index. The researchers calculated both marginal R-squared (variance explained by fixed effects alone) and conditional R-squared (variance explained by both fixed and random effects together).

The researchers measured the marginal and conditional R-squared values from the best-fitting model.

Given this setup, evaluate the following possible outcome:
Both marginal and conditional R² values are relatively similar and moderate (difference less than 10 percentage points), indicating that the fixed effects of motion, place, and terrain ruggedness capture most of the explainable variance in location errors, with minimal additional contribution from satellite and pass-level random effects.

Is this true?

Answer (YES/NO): NO